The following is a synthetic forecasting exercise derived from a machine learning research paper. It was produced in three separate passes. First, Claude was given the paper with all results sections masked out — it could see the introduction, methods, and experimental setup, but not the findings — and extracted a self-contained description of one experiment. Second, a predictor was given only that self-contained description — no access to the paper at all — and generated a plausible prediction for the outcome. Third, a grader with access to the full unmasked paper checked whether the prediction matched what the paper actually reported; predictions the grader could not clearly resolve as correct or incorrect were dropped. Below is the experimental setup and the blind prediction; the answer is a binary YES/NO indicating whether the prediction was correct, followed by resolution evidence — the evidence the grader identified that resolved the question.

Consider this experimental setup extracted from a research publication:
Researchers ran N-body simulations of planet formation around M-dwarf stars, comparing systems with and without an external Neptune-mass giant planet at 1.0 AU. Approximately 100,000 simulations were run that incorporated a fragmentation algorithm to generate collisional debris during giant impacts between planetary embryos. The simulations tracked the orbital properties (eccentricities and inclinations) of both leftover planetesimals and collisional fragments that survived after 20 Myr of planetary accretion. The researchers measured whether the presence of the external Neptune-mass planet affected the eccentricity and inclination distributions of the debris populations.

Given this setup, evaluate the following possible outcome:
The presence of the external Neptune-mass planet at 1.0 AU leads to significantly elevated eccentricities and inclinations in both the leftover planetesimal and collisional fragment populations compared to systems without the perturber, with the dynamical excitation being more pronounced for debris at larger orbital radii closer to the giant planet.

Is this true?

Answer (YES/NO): NO